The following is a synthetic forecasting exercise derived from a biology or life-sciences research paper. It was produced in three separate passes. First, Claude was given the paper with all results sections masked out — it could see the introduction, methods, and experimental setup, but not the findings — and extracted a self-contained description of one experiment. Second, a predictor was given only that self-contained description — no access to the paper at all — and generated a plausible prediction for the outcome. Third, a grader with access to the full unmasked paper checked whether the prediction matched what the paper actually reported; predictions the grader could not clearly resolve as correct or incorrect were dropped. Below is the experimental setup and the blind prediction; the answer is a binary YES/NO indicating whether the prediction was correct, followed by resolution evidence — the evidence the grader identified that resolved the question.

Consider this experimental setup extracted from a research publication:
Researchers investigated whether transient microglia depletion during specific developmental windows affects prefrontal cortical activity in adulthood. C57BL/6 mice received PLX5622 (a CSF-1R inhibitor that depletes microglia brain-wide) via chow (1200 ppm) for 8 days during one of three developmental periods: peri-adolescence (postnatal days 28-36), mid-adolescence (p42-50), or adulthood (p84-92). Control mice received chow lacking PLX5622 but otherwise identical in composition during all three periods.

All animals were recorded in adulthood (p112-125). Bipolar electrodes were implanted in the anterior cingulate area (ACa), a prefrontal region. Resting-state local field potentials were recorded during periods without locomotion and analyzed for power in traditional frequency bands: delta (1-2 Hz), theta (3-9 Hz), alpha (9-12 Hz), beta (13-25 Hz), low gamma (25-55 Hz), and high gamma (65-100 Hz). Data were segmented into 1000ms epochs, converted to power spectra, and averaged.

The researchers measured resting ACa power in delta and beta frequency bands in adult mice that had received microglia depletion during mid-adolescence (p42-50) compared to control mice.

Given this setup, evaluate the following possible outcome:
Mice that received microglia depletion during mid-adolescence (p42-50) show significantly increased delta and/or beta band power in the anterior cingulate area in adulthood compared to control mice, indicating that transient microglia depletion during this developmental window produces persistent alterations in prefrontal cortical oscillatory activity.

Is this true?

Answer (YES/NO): NO